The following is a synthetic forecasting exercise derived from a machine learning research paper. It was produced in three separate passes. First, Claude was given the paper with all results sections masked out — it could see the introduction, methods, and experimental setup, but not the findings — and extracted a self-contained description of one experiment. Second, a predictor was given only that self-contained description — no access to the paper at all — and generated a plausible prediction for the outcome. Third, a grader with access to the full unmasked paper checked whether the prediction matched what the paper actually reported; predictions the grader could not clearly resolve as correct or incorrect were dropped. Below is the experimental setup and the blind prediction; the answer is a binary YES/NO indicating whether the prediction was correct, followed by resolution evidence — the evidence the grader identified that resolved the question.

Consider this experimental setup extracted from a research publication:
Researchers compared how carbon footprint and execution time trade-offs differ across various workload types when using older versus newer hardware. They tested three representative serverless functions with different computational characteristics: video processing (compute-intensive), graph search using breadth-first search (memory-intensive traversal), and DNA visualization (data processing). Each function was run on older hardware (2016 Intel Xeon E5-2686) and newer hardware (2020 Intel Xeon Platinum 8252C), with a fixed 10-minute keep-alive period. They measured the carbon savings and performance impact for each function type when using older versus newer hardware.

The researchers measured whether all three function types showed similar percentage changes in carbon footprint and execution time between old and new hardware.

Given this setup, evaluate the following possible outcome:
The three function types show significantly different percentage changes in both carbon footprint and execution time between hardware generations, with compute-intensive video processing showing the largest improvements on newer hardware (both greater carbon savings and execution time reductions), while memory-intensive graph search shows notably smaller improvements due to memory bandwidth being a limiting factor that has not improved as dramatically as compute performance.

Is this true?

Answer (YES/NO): NO